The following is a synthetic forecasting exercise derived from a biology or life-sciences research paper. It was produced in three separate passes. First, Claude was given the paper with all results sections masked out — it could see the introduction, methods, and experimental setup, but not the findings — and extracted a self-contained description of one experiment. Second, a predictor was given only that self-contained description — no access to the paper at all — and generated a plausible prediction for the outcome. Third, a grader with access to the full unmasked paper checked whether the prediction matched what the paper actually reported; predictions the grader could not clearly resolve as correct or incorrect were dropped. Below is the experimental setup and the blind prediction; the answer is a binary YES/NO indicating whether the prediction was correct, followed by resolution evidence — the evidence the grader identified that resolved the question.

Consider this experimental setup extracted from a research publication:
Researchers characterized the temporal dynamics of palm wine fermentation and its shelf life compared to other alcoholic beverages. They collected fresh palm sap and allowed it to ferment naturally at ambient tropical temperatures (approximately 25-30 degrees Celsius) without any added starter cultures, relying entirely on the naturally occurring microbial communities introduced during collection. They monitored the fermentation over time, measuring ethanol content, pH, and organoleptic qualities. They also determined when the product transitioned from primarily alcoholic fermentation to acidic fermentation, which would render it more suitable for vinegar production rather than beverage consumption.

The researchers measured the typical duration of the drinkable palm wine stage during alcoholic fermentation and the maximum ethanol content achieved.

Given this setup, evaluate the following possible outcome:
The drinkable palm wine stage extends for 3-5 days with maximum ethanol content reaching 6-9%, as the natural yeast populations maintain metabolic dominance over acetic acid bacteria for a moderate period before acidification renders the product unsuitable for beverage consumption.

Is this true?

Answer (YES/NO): NO